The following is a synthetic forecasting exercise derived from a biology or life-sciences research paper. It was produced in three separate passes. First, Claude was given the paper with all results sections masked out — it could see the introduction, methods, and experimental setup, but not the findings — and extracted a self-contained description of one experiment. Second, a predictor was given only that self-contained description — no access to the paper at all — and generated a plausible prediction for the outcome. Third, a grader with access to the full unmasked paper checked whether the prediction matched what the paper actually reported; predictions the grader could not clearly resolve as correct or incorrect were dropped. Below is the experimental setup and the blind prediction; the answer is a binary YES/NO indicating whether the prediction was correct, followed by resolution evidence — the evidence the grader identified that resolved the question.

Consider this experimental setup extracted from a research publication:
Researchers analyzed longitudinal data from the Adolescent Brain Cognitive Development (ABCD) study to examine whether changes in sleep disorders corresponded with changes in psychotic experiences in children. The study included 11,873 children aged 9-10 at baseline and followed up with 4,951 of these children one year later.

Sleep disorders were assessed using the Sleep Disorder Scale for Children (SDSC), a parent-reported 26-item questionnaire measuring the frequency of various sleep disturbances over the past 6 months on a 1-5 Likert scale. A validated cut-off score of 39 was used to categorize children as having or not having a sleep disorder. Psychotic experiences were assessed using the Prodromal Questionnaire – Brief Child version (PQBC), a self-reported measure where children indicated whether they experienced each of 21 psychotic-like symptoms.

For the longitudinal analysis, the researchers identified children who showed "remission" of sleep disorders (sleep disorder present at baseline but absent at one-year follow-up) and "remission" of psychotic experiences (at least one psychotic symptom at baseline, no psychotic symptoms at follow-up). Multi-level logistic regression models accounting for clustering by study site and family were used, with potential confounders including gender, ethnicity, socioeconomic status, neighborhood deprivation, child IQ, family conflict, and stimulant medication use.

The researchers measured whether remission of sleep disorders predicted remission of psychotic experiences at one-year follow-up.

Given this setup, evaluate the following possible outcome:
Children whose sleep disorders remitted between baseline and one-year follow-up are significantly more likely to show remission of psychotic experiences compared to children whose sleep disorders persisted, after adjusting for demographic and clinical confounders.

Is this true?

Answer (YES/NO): NO